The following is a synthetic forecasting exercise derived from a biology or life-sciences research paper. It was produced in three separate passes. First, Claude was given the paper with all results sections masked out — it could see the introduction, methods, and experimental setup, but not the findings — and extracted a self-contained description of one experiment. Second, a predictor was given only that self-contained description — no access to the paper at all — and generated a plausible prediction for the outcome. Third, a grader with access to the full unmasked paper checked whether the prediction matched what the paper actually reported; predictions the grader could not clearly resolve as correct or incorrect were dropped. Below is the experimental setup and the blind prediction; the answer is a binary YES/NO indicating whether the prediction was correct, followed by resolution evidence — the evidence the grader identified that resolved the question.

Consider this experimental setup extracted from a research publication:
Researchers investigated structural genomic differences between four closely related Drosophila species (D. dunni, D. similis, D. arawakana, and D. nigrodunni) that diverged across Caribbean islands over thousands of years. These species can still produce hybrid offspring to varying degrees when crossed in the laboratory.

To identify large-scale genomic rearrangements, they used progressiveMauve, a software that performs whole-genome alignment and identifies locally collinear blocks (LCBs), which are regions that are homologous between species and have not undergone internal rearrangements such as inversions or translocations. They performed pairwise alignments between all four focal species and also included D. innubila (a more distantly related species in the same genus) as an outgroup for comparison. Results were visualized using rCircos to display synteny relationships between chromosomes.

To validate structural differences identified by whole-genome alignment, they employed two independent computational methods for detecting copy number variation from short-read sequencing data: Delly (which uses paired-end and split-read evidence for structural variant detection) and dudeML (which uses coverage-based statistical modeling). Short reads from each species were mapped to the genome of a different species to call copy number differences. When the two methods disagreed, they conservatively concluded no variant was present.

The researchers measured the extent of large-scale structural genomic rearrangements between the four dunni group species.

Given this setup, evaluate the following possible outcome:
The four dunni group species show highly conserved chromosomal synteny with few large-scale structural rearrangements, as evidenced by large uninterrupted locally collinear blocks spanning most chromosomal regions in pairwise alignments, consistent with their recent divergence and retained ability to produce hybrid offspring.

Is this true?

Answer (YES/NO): YES